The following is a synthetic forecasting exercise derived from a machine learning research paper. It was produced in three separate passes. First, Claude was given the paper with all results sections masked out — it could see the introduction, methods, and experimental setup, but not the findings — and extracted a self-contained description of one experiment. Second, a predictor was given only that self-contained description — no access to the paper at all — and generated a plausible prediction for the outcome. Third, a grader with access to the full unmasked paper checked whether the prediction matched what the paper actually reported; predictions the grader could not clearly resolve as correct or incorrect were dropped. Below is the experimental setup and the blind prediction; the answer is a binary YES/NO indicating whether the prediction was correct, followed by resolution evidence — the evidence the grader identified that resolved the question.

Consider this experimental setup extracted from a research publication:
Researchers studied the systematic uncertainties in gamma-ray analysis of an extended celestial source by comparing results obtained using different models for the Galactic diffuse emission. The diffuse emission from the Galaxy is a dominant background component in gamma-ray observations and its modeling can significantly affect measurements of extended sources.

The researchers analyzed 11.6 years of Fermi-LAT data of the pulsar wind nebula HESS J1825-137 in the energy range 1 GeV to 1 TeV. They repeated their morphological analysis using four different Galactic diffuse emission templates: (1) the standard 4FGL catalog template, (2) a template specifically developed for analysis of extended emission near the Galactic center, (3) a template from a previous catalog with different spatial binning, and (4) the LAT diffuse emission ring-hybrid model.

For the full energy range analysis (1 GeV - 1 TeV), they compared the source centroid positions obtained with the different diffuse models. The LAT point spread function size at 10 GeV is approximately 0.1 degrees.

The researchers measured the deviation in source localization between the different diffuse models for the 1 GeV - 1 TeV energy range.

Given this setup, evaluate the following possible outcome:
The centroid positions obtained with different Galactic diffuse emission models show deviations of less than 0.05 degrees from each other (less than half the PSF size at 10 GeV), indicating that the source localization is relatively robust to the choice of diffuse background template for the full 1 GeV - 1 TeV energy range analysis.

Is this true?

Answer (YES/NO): NO